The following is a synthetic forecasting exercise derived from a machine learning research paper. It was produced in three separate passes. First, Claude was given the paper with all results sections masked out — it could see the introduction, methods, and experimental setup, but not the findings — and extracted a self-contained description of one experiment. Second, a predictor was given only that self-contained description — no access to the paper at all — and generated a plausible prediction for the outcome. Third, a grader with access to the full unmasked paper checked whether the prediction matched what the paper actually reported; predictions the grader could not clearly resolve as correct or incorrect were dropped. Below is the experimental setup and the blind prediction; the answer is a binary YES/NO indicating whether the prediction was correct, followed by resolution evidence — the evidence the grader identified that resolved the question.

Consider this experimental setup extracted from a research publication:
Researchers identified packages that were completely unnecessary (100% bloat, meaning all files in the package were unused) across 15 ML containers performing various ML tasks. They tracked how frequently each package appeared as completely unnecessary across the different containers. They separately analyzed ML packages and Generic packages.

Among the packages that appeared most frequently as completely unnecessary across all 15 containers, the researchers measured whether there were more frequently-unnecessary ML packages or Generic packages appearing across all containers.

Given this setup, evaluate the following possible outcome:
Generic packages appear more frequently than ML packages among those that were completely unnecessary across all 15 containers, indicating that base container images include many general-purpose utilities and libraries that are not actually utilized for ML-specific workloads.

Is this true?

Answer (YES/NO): YES